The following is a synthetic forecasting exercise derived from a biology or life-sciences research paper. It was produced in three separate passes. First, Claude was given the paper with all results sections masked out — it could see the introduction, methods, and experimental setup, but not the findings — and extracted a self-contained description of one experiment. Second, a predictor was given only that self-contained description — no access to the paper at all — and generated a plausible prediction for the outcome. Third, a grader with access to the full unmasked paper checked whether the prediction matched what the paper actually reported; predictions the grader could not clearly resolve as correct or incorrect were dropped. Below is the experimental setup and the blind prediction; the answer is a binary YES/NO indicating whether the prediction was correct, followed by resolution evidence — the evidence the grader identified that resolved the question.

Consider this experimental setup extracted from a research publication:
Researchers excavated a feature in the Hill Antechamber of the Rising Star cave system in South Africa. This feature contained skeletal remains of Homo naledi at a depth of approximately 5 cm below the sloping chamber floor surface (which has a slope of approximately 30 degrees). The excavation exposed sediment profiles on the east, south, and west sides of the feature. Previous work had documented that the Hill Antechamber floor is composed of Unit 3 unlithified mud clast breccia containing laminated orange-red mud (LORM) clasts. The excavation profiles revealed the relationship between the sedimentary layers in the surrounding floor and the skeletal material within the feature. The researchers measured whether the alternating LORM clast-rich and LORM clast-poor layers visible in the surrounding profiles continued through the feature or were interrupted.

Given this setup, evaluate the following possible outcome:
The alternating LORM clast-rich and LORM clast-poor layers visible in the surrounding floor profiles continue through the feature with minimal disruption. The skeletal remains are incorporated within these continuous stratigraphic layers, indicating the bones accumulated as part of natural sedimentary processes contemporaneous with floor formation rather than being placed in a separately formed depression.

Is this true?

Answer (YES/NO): NO